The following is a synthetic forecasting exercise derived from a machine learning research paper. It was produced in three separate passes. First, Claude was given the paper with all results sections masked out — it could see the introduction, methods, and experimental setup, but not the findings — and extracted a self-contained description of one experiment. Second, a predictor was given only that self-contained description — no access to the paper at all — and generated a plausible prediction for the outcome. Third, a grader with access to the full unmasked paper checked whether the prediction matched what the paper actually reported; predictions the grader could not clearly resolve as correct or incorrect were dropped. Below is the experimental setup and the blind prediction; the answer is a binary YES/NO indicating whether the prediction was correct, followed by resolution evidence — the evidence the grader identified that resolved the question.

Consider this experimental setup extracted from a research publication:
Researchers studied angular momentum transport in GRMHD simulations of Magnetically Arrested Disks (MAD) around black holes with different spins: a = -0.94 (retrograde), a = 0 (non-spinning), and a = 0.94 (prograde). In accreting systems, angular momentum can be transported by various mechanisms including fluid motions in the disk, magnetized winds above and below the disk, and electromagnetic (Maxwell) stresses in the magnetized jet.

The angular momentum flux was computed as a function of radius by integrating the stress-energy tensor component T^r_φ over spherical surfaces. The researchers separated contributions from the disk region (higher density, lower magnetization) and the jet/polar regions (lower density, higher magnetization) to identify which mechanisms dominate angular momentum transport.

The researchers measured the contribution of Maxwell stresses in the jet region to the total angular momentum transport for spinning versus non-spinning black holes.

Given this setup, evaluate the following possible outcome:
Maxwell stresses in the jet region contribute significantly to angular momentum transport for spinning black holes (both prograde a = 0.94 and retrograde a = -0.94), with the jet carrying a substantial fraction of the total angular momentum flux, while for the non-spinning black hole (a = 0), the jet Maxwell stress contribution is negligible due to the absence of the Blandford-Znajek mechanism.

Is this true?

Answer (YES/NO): YES